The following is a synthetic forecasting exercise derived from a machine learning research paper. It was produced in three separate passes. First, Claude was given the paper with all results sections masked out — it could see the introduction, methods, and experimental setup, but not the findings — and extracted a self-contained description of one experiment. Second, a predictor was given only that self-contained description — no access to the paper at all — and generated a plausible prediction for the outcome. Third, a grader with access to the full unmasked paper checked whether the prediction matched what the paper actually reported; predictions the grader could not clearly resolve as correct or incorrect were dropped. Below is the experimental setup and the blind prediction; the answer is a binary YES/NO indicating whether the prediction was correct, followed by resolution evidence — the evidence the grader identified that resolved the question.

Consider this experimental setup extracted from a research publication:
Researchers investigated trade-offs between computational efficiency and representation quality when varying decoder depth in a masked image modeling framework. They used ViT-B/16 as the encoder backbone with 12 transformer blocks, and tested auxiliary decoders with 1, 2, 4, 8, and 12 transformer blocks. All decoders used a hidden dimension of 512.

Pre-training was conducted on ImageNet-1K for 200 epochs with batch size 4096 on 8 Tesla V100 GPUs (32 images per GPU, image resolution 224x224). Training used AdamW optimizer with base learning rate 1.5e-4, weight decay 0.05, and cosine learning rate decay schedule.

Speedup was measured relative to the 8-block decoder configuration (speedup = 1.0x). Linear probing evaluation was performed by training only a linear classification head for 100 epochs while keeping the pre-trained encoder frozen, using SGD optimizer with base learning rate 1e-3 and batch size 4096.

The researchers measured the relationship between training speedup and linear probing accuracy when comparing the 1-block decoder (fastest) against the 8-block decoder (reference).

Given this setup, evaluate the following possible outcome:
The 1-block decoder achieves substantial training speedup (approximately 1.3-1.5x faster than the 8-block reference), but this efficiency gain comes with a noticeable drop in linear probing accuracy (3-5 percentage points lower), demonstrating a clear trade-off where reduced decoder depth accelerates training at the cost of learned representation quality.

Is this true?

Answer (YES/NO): NO